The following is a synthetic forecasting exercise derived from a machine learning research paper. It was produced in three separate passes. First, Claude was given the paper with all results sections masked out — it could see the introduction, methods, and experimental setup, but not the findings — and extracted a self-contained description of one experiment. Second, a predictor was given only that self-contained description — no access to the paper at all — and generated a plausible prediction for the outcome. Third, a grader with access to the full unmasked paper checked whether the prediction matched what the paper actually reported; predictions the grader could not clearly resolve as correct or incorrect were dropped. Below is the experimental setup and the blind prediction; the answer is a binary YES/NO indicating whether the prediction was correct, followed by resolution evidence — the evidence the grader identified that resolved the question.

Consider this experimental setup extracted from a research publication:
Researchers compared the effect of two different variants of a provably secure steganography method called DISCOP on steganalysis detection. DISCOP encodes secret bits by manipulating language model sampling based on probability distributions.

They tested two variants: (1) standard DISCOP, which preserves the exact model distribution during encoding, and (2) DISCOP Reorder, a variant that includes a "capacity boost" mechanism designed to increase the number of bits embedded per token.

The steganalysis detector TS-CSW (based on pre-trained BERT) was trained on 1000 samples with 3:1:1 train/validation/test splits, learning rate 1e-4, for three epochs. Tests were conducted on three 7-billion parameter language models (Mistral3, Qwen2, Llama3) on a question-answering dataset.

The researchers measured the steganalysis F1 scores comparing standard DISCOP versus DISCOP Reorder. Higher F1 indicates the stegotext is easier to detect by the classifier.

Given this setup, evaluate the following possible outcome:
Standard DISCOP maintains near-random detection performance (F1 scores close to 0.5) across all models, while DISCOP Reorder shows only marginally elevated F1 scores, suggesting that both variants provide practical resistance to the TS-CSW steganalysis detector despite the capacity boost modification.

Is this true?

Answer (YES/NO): YES